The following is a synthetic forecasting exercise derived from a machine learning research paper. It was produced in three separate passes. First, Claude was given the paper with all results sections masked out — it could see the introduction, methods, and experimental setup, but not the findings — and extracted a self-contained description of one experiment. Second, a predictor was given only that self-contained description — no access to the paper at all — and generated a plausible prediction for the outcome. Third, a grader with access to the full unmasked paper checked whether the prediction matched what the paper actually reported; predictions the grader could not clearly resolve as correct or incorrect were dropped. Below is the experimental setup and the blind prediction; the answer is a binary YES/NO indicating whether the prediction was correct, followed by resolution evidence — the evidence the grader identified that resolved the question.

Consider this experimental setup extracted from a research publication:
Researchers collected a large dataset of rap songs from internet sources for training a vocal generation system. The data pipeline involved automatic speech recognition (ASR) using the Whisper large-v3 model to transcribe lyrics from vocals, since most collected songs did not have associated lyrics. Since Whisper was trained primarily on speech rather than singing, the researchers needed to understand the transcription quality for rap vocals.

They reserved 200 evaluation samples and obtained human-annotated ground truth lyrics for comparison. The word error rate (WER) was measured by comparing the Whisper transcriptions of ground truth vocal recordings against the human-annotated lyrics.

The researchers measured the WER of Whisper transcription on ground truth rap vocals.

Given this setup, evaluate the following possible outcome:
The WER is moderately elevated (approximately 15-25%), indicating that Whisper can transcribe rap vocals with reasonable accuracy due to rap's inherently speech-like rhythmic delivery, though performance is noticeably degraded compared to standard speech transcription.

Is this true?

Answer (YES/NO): NO